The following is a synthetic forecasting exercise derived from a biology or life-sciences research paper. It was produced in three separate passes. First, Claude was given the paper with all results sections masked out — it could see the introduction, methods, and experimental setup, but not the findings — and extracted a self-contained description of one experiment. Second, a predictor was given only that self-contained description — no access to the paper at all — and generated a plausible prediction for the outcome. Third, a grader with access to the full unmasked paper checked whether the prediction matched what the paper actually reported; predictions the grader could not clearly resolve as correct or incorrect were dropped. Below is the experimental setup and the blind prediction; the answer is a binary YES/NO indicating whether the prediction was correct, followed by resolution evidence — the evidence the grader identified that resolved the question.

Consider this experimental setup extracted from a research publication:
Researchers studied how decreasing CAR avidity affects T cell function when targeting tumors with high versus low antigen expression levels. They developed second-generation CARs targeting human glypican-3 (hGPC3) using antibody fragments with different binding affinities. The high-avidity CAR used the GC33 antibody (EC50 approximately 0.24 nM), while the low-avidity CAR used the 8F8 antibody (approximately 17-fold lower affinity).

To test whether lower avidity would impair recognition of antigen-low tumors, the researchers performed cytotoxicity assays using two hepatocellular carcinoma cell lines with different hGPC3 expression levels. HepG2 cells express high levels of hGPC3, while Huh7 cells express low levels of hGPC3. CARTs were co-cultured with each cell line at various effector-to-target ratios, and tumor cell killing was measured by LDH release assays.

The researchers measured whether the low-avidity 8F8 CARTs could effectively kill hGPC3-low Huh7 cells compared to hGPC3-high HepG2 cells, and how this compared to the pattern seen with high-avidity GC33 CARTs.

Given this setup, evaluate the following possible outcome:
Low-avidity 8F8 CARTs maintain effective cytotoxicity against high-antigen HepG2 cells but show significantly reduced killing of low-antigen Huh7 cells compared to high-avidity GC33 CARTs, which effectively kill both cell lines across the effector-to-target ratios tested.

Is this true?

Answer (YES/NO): NO